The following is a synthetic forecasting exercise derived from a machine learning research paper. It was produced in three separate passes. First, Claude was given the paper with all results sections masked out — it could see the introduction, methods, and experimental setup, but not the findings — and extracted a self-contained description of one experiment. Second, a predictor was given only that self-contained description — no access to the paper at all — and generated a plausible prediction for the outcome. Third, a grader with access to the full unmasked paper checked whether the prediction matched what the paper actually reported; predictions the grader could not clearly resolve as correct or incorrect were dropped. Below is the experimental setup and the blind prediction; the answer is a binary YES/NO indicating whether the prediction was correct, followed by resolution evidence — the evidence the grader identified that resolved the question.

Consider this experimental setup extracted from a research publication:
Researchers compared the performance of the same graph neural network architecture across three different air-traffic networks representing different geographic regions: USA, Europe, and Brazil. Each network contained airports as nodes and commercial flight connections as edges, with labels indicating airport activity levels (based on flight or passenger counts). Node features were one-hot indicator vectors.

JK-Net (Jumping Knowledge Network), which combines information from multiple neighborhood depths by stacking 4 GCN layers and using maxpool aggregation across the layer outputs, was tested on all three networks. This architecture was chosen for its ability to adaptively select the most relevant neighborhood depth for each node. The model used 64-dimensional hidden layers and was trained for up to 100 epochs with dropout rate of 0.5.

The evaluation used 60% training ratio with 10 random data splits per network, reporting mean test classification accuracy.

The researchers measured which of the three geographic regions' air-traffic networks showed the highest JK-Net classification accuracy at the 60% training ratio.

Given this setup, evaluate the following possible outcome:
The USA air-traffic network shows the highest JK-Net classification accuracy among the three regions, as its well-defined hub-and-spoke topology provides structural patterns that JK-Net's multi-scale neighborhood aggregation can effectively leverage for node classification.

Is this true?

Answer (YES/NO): YES